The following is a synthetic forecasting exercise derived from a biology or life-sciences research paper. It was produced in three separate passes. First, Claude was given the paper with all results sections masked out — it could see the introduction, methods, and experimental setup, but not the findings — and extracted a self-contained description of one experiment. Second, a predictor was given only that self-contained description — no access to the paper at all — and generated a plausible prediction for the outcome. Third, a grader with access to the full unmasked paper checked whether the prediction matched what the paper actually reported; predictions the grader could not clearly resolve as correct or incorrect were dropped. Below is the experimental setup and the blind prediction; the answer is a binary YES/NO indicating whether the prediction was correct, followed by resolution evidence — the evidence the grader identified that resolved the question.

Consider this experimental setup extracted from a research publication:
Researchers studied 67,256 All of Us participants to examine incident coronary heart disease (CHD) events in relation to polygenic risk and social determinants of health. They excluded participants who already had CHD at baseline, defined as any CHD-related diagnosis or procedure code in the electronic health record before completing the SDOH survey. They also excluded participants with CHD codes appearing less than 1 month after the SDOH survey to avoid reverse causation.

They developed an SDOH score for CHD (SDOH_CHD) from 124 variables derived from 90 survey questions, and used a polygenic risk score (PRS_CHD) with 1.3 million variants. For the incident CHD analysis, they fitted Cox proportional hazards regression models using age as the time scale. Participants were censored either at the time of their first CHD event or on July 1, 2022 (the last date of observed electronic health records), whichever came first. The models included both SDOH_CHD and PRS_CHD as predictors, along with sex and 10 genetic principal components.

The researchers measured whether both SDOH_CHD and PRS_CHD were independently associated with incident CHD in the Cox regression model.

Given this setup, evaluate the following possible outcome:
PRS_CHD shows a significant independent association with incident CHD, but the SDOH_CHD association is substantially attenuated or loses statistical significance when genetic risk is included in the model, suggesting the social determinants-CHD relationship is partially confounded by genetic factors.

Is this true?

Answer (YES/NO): NO